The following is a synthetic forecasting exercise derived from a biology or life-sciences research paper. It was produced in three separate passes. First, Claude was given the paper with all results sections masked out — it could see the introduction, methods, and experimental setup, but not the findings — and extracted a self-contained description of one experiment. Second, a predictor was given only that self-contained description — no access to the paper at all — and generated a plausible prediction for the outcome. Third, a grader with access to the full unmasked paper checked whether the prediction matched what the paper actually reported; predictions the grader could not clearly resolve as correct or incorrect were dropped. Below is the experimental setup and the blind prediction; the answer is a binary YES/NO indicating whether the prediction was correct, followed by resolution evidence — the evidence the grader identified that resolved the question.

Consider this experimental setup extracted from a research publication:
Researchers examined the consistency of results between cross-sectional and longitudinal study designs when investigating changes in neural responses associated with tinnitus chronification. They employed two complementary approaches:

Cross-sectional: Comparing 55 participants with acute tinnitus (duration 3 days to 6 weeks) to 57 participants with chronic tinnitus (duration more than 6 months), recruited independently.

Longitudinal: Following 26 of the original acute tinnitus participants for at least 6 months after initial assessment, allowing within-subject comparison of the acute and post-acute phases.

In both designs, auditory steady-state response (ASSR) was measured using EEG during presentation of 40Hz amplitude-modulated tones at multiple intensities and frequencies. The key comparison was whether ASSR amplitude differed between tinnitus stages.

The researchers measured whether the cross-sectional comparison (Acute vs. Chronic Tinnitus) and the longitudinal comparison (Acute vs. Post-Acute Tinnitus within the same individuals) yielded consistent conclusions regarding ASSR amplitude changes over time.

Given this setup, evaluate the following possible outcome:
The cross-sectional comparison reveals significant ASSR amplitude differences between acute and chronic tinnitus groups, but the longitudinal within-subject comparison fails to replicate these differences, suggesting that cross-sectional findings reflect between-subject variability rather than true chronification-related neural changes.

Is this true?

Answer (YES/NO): NO